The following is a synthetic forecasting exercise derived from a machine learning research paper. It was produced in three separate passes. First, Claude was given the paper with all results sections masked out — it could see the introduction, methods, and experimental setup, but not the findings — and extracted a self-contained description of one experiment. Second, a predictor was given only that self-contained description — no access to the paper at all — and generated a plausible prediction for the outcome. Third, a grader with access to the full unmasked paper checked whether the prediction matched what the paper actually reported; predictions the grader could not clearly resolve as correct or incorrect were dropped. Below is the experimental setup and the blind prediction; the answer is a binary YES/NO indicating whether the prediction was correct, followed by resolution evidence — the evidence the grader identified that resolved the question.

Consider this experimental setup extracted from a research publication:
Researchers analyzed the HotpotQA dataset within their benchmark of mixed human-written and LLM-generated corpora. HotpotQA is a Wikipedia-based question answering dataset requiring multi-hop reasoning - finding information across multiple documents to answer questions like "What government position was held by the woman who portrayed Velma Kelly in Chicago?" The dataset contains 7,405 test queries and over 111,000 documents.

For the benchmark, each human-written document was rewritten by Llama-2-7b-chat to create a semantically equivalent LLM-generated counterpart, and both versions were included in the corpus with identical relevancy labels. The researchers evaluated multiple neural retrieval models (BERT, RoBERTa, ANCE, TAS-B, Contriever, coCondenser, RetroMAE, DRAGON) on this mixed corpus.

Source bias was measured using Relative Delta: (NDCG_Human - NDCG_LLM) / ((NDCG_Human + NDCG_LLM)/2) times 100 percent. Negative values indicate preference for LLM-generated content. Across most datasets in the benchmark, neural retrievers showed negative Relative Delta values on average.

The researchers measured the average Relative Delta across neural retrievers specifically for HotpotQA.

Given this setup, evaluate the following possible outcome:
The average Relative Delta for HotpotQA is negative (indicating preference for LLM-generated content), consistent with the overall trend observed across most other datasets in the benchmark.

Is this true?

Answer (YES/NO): NO